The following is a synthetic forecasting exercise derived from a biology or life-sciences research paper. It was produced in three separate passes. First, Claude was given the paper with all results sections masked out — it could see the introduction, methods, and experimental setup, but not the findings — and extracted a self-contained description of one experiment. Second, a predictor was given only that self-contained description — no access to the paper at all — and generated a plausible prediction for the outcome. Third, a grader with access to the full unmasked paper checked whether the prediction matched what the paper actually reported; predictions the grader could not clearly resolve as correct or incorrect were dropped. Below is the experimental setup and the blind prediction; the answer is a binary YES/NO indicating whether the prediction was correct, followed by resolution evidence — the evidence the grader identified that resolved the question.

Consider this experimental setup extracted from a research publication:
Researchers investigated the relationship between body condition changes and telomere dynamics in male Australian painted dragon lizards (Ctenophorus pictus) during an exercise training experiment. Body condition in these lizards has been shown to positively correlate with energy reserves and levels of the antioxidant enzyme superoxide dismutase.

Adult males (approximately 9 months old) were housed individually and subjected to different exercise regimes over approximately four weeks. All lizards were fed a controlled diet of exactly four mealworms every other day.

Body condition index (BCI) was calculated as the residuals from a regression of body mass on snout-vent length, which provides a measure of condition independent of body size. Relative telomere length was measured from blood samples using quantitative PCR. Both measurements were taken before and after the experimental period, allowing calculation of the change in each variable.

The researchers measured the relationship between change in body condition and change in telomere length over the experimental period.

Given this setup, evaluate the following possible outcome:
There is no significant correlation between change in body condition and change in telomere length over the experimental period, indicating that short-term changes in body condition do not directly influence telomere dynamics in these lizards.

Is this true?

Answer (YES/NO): NO